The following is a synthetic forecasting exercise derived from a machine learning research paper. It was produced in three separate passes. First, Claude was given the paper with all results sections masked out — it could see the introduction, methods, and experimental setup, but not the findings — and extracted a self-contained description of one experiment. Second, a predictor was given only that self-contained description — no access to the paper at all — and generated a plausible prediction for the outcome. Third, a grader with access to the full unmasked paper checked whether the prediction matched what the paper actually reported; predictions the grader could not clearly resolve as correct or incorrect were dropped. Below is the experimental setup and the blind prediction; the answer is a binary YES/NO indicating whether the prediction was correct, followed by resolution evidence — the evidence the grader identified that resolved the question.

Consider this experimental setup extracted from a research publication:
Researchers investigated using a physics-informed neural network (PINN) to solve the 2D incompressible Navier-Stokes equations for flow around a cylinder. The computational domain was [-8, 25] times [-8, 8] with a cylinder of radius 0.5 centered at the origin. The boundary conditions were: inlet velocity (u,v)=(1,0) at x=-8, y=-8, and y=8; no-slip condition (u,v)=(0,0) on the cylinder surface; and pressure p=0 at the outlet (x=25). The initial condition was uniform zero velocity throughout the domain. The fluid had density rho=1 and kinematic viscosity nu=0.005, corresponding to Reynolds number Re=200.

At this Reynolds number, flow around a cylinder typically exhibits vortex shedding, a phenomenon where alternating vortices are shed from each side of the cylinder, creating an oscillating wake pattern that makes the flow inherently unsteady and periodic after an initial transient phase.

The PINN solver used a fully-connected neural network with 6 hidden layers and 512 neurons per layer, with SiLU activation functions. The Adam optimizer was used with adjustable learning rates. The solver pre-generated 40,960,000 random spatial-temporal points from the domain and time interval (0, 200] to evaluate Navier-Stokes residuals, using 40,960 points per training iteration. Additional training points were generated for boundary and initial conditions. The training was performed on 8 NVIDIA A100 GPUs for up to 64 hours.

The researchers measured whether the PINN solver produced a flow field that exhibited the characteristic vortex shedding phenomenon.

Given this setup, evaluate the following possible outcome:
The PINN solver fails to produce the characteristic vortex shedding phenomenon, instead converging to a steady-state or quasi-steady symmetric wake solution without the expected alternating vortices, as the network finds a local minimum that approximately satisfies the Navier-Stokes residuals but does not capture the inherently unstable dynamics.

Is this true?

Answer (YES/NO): YES